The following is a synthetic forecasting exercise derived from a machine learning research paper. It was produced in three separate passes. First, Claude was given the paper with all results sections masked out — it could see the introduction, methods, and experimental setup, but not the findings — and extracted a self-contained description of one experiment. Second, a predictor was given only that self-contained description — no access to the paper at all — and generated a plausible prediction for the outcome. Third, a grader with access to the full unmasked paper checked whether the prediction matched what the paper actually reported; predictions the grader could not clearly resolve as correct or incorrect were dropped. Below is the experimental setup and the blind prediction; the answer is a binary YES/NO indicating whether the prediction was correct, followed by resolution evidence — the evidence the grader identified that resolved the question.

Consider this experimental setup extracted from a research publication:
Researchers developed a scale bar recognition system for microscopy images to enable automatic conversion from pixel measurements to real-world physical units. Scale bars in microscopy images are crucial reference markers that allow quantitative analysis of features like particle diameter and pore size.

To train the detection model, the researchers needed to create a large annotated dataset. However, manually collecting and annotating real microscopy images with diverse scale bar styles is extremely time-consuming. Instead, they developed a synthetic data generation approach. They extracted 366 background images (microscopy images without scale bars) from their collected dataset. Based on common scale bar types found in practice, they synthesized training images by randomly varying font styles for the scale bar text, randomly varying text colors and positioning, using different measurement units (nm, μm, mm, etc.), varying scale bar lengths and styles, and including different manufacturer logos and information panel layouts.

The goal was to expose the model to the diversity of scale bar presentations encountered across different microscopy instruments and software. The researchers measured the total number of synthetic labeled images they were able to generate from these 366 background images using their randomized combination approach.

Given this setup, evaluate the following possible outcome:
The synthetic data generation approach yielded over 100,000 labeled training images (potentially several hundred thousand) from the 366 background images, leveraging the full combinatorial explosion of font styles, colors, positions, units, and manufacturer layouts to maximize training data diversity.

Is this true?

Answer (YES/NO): NO